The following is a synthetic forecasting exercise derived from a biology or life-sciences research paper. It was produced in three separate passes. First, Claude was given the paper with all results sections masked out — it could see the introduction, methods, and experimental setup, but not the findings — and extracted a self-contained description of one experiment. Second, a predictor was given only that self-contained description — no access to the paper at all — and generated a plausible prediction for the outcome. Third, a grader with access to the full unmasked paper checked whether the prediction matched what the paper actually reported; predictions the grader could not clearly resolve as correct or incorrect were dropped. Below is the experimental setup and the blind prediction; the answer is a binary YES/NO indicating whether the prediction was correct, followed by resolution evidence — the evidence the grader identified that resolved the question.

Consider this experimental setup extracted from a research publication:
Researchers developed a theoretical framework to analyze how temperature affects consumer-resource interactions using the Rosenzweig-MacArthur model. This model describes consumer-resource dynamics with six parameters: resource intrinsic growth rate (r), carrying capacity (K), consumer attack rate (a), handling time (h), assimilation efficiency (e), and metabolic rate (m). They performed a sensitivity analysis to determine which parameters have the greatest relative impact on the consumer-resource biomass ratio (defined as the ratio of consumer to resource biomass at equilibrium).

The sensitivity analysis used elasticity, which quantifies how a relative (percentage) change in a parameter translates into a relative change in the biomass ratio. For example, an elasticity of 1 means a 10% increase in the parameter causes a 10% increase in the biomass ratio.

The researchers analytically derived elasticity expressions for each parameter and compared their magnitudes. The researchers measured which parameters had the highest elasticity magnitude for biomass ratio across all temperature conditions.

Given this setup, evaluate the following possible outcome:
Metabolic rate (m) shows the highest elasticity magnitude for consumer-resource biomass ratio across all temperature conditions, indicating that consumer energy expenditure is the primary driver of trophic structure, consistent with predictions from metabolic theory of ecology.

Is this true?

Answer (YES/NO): NO